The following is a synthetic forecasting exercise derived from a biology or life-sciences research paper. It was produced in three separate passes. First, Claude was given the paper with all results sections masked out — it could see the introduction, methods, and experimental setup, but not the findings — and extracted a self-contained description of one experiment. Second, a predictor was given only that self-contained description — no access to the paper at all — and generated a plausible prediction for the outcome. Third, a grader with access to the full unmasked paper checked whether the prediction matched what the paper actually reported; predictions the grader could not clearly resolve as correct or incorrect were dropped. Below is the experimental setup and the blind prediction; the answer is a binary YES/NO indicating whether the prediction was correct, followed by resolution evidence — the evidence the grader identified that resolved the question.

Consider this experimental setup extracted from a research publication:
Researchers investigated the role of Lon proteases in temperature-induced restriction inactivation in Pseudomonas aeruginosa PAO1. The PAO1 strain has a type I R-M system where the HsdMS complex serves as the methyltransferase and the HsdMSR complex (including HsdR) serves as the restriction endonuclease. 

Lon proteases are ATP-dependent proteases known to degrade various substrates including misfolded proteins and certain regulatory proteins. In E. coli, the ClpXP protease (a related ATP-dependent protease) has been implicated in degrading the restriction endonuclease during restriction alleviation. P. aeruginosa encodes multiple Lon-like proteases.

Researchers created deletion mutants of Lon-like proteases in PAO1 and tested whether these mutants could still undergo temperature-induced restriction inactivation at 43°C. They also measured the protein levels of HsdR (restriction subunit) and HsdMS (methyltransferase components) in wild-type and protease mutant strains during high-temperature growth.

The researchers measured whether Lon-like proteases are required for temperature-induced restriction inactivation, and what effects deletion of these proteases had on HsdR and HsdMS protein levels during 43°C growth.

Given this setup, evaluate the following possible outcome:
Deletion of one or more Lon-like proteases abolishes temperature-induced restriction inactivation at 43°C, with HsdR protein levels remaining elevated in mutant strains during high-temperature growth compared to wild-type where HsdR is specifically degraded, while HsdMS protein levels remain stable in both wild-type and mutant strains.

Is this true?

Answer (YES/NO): NO